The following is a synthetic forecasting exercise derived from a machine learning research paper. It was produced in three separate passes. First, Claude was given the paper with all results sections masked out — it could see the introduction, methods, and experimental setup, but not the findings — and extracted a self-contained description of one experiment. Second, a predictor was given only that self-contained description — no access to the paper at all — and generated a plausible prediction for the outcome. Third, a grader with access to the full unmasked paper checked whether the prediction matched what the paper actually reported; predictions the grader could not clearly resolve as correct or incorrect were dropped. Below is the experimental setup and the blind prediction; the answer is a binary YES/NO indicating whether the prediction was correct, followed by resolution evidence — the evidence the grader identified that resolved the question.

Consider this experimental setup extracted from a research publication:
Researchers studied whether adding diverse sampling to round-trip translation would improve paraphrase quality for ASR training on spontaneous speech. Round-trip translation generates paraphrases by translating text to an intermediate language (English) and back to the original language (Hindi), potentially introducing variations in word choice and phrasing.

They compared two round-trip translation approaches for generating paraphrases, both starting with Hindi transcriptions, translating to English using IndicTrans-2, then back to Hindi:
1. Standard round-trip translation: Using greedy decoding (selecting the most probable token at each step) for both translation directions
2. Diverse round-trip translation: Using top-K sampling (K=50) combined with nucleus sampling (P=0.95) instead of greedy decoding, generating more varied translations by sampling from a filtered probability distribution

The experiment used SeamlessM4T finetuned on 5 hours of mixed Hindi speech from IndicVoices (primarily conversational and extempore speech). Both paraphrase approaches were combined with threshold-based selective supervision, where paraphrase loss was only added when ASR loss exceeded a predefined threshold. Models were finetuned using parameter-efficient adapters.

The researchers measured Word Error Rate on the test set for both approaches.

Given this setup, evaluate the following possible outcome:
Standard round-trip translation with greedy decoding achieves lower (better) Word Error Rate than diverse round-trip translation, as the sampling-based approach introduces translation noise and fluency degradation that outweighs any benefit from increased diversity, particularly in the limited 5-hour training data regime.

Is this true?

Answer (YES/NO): YES